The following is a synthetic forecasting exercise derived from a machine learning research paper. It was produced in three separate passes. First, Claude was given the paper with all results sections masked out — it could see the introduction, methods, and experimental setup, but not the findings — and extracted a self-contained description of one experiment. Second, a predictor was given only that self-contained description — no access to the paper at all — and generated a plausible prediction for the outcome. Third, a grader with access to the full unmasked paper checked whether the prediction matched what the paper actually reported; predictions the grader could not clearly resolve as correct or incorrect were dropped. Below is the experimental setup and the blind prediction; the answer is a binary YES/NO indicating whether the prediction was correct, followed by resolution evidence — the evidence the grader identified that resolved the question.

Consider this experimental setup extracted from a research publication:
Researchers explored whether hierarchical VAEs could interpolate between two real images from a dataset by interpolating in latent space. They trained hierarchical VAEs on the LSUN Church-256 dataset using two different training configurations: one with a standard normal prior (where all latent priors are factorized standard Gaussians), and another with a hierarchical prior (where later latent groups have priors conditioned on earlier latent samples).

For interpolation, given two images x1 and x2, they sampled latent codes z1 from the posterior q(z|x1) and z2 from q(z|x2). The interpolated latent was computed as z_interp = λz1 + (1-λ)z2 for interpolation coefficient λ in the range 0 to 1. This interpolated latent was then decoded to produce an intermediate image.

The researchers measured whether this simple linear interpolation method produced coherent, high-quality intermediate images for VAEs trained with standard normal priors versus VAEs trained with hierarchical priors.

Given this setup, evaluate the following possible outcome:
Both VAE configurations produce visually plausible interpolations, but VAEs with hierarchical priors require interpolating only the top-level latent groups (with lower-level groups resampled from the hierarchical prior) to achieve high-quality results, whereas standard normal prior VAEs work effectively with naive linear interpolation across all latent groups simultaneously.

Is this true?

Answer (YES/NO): NO